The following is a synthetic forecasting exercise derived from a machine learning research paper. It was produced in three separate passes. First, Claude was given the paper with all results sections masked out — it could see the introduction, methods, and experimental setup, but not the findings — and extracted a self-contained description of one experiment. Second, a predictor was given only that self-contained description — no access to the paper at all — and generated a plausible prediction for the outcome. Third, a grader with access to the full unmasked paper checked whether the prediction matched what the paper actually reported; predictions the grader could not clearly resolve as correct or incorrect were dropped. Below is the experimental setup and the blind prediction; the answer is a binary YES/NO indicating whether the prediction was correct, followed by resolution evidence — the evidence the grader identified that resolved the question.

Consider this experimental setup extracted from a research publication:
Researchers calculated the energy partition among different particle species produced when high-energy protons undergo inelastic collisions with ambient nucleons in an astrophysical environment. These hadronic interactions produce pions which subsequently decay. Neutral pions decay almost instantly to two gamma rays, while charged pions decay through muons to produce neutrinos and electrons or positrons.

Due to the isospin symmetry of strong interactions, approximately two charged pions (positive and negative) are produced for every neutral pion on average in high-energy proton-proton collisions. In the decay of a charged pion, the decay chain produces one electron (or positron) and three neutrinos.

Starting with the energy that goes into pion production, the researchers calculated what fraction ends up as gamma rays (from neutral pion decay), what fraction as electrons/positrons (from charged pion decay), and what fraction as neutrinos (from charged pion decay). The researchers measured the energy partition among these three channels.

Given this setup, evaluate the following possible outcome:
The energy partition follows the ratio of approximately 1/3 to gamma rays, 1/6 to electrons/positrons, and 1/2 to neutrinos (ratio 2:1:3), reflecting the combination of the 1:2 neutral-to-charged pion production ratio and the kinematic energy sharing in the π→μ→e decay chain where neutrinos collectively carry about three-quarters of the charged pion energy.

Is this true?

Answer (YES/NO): YES